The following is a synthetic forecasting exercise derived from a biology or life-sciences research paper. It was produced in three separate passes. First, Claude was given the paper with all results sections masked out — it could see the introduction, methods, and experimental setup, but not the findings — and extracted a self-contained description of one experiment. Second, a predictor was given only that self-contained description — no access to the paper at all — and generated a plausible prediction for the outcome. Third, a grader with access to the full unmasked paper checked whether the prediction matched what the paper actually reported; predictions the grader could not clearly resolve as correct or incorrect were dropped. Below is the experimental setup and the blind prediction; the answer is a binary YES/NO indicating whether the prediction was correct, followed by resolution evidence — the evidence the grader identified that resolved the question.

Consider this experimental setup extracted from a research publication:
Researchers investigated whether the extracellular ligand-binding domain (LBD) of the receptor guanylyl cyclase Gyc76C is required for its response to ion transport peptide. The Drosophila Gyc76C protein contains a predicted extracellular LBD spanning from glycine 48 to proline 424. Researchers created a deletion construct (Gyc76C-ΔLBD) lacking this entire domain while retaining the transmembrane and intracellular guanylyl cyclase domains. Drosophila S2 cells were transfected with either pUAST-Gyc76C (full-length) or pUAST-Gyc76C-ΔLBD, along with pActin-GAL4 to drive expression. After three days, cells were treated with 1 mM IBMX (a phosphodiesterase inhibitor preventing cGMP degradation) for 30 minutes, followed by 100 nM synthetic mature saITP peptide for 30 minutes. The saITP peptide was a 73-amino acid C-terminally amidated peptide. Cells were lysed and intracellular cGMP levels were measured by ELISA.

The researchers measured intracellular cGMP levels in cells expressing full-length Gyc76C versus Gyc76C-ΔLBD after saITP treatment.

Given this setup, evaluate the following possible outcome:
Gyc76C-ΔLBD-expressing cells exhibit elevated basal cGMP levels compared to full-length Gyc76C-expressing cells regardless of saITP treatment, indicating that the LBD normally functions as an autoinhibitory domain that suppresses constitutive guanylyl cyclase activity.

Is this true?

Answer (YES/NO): NO